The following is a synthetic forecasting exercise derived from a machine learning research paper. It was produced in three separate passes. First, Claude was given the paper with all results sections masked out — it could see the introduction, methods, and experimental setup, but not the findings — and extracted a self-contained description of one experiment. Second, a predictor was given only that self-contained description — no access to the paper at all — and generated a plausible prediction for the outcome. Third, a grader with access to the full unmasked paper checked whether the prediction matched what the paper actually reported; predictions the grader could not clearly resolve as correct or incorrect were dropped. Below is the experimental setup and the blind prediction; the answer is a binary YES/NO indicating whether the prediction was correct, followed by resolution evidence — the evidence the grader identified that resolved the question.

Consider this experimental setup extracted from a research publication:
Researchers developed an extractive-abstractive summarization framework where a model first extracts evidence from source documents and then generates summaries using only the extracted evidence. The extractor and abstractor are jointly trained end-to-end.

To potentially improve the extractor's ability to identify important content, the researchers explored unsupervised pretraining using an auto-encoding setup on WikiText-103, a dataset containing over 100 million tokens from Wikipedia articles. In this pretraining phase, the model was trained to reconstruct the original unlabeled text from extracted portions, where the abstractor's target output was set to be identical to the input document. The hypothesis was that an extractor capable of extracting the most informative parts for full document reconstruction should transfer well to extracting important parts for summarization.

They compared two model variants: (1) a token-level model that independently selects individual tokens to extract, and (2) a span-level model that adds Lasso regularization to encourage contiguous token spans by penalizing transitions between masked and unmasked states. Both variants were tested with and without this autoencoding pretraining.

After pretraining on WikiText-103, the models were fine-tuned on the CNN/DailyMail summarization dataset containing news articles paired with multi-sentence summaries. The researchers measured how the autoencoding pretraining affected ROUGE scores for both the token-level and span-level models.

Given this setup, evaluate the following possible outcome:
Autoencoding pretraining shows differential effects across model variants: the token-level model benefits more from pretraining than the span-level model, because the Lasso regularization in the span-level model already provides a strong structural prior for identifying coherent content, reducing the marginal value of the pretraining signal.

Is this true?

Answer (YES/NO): NO